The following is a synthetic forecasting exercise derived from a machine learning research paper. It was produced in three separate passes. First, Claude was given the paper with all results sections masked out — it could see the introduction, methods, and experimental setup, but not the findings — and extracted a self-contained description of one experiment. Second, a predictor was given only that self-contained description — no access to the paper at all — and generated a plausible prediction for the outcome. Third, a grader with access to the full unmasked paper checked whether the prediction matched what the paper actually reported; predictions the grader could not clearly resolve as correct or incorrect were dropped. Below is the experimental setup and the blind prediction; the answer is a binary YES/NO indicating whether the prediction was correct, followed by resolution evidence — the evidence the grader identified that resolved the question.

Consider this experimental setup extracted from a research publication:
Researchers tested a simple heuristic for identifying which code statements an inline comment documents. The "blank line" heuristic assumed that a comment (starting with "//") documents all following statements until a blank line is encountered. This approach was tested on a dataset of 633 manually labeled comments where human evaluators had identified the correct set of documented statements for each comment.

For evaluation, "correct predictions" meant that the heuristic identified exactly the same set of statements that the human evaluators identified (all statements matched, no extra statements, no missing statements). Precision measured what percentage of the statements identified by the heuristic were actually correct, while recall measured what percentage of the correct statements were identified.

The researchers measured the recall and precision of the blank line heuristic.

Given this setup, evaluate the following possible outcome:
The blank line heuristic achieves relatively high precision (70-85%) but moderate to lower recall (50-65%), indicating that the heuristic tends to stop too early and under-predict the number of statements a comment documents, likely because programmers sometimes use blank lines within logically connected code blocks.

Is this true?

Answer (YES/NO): NO